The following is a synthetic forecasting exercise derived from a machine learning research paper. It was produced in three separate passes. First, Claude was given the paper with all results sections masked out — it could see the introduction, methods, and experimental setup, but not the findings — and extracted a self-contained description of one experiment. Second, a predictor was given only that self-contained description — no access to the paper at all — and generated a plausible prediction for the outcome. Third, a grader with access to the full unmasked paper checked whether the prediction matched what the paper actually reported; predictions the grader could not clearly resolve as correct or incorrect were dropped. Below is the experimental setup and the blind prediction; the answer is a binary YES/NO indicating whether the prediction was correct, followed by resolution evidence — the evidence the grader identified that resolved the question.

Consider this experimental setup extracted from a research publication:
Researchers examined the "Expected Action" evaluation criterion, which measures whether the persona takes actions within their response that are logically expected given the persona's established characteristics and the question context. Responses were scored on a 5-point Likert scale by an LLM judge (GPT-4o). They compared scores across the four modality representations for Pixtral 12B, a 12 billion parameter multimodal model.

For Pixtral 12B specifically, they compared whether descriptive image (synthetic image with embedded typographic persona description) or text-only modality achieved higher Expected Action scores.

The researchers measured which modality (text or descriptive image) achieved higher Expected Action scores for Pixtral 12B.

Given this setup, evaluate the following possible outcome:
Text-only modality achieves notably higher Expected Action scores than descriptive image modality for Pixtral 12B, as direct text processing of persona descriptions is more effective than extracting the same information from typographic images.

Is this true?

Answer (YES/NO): NO